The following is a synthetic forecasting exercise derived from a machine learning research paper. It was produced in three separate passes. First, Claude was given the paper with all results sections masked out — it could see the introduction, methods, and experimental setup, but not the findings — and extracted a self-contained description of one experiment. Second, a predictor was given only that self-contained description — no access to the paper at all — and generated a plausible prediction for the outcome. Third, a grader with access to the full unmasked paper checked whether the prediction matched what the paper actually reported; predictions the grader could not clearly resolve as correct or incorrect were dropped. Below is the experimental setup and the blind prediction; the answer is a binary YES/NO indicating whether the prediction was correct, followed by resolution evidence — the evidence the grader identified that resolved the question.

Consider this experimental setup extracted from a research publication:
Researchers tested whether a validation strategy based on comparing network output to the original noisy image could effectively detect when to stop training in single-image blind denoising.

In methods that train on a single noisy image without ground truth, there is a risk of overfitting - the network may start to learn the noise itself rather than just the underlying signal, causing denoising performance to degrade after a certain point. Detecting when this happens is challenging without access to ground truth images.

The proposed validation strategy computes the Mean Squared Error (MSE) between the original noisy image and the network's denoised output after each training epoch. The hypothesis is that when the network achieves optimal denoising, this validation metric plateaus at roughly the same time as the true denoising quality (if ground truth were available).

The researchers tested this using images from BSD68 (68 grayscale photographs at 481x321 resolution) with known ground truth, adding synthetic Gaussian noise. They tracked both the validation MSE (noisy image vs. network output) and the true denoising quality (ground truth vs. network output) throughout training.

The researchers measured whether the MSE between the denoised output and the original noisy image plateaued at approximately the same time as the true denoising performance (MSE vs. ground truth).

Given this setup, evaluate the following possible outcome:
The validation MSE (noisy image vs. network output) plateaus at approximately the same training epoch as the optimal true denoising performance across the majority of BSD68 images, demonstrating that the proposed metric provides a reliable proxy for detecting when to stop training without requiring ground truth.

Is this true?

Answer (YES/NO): YES